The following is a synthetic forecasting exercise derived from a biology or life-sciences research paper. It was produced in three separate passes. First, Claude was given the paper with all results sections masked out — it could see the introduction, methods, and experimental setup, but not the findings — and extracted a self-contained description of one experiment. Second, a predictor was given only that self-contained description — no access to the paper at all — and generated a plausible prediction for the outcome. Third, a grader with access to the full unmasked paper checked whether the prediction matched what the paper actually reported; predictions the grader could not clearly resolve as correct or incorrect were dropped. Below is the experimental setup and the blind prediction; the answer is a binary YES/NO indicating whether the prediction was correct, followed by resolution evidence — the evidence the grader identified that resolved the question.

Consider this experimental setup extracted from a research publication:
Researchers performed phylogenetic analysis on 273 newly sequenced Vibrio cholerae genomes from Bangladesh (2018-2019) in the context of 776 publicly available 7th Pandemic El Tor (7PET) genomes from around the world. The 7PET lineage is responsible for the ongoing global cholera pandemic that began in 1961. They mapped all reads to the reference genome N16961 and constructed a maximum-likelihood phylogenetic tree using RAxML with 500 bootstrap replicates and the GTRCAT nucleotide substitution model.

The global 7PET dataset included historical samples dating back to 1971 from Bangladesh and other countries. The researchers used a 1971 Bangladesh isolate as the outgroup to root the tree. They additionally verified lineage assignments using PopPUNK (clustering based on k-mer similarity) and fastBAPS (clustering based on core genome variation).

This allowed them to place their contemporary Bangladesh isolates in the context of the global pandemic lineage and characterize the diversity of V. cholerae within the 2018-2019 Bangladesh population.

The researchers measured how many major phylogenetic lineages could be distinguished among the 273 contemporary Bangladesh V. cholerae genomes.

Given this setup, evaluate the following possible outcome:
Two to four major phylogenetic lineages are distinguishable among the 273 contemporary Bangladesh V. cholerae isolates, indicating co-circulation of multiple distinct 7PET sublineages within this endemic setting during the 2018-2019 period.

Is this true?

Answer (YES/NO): YES